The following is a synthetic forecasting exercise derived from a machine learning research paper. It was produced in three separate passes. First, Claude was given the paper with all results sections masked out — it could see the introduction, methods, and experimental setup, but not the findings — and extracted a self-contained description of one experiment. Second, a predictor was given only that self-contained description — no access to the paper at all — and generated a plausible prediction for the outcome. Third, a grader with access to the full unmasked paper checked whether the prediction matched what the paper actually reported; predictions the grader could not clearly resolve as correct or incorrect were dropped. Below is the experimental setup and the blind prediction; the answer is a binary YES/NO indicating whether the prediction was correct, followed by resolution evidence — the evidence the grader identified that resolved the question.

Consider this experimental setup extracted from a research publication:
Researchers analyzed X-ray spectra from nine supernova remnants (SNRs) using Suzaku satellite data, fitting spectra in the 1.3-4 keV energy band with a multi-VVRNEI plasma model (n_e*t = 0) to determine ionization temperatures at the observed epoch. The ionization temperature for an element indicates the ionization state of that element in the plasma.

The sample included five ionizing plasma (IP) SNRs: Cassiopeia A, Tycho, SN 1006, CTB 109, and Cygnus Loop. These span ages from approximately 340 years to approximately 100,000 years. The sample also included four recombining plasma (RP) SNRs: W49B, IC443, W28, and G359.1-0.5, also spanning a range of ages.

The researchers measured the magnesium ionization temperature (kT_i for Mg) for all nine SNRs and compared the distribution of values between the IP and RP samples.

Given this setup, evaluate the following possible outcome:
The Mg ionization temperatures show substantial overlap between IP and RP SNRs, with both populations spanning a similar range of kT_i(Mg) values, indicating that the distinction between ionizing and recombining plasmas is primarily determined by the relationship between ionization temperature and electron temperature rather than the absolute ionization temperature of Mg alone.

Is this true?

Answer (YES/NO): NO